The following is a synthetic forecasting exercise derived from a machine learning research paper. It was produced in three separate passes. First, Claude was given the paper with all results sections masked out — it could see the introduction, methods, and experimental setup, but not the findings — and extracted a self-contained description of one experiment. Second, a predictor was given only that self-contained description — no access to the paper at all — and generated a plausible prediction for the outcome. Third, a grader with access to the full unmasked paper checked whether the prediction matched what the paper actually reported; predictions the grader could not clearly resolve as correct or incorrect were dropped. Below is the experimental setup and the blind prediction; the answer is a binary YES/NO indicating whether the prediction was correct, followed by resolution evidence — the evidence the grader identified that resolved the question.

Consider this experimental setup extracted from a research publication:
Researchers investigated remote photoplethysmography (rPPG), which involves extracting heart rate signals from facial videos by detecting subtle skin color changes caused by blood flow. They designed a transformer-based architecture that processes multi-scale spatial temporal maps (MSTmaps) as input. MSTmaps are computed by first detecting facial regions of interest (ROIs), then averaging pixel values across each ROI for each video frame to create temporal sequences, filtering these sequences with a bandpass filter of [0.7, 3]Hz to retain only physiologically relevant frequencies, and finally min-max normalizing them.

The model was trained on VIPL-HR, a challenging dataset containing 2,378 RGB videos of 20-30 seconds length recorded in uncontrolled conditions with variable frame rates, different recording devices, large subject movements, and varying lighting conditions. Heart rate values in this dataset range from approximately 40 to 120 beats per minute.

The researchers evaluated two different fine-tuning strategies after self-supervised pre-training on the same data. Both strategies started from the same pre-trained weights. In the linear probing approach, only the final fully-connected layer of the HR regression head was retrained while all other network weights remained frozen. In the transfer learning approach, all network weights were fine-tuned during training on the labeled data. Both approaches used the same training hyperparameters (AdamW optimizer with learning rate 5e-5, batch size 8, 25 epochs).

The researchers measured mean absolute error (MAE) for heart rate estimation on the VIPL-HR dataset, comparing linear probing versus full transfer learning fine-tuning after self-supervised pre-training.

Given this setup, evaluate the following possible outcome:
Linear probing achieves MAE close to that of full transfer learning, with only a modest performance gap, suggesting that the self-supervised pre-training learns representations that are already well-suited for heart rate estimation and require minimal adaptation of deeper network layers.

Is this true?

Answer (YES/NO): NO